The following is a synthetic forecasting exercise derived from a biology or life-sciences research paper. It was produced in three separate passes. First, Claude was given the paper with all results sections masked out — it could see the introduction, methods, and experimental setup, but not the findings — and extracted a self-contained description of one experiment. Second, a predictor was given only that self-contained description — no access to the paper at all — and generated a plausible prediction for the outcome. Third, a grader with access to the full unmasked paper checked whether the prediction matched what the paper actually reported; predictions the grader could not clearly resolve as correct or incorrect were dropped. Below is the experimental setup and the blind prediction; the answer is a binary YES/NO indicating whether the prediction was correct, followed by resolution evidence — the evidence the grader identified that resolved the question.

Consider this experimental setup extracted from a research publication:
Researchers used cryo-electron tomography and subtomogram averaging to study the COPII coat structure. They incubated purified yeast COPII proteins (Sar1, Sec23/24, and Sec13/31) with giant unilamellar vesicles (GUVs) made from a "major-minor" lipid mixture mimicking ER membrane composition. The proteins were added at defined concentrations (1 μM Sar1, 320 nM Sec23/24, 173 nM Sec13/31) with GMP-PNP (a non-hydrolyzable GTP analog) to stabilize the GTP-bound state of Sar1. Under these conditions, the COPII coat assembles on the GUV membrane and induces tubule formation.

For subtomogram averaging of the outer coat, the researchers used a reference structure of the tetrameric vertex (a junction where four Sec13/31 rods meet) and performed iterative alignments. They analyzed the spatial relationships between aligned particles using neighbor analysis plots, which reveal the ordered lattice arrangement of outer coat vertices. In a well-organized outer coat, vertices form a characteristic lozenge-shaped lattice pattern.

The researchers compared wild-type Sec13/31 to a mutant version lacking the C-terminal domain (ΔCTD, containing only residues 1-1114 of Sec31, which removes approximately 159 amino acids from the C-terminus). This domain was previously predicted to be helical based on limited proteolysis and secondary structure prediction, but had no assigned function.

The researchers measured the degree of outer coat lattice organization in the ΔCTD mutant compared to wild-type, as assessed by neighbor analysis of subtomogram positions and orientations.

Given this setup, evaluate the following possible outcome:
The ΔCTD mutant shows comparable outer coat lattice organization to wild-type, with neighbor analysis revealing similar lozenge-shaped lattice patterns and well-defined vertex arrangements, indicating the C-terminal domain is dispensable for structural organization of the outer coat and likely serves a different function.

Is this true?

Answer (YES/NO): NO